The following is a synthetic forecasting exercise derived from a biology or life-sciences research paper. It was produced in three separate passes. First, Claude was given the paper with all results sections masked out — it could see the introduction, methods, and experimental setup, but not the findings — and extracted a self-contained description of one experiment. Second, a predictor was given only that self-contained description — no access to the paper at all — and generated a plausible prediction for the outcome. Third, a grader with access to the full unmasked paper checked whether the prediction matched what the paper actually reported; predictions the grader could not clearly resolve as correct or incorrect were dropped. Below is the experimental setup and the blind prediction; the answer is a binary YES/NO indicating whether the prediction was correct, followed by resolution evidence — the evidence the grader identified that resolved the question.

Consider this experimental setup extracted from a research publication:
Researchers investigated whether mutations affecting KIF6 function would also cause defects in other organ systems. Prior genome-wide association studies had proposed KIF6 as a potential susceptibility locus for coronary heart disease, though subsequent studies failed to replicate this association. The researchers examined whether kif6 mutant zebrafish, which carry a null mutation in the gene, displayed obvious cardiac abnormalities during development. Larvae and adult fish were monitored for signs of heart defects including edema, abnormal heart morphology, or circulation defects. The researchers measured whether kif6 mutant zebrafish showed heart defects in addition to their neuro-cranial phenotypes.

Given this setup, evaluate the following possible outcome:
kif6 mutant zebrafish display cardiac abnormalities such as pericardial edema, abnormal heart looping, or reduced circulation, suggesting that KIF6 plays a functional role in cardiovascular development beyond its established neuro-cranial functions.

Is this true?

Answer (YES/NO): NO